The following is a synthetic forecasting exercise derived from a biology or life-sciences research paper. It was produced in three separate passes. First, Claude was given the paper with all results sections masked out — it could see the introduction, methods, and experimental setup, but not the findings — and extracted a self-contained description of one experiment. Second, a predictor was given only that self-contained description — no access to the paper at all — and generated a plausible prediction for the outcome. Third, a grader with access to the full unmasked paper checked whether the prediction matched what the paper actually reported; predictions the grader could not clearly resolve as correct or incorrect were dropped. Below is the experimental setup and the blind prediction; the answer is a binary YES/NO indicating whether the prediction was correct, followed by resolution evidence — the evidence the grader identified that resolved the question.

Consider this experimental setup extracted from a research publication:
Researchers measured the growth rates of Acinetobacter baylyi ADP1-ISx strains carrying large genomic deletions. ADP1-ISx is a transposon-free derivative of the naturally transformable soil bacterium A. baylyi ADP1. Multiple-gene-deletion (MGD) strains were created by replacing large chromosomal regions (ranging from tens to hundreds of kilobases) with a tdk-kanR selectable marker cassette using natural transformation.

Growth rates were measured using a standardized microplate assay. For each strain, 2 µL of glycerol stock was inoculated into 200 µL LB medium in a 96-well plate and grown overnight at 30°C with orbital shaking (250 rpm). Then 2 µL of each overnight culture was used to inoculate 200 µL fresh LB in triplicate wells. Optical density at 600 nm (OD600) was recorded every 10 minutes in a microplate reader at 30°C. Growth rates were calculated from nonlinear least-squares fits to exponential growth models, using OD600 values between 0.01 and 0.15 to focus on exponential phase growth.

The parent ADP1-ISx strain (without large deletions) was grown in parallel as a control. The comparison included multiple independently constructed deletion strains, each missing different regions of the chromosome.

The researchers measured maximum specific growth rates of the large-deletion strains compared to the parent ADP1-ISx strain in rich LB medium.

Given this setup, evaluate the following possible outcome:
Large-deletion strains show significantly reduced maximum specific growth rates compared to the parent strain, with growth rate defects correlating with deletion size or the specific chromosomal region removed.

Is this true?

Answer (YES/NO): NO